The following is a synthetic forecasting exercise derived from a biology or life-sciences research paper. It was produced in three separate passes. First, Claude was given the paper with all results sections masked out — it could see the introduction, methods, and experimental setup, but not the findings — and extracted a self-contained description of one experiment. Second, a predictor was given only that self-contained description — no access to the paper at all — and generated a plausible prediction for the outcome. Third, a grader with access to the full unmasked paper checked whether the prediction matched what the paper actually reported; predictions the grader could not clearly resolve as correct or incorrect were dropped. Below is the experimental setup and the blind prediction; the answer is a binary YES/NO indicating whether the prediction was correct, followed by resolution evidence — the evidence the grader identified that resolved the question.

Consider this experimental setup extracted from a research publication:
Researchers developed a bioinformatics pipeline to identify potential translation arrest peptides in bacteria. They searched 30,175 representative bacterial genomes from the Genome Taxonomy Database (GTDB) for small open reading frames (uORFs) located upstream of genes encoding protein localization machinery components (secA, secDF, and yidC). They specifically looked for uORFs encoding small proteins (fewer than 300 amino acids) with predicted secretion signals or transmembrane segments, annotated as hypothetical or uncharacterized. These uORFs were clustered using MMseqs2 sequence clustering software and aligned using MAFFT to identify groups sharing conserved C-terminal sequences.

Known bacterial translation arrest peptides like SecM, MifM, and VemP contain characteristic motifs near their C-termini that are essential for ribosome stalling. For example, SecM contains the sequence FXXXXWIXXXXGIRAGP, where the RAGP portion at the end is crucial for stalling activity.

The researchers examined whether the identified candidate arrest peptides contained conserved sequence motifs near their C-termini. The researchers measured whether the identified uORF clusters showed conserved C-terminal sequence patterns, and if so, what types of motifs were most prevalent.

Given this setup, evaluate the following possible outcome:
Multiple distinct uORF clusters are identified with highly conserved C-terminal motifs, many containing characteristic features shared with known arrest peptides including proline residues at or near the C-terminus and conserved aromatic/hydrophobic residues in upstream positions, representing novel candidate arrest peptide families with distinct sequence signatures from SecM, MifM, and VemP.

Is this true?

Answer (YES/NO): NO